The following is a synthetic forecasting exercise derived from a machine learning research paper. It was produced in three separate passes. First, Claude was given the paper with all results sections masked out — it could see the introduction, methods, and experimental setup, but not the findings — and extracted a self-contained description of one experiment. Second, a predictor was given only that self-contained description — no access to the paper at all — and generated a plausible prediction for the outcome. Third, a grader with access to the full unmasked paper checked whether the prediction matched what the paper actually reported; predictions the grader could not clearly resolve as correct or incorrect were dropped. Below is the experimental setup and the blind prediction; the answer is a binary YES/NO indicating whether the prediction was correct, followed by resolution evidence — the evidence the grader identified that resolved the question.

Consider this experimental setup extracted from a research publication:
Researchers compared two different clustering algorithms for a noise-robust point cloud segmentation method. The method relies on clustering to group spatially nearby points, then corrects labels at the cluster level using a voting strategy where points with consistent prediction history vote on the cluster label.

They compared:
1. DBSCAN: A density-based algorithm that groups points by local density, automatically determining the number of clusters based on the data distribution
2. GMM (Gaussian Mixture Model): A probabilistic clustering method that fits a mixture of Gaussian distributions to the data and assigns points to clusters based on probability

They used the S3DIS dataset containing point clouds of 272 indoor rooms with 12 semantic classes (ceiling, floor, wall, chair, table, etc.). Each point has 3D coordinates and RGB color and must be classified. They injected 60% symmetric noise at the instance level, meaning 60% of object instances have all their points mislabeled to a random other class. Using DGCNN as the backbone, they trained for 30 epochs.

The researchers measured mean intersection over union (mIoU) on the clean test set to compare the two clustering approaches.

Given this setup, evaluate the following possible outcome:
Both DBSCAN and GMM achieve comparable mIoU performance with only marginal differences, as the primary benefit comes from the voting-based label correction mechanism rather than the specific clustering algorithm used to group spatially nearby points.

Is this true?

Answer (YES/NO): YES